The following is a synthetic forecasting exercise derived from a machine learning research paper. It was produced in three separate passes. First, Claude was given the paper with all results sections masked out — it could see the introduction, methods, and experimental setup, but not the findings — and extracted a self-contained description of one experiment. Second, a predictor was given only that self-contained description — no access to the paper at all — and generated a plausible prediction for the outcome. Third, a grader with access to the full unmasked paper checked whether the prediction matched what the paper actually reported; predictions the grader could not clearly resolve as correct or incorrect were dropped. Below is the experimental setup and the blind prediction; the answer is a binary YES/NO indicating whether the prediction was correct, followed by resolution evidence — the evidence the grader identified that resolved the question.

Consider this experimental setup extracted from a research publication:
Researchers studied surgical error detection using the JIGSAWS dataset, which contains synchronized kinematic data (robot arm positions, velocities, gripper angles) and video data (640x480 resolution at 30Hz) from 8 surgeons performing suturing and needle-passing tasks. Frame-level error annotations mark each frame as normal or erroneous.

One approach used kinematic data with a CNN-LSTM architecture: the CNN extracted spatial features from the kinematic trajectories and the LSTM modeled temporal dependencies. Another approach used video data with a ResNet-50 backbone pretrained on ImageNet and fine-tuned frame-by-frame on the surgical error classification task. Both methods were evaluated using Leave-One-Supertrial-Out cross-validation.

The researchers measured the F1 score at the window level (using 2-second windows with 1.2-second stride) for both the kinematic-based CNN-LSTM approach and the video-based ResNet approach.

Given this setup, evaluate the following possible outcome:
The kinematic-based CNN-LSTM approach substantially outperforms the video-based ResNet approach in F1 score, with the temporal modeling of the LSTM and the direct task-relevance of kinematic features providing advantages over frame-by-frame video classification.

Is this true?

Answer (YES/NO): NO